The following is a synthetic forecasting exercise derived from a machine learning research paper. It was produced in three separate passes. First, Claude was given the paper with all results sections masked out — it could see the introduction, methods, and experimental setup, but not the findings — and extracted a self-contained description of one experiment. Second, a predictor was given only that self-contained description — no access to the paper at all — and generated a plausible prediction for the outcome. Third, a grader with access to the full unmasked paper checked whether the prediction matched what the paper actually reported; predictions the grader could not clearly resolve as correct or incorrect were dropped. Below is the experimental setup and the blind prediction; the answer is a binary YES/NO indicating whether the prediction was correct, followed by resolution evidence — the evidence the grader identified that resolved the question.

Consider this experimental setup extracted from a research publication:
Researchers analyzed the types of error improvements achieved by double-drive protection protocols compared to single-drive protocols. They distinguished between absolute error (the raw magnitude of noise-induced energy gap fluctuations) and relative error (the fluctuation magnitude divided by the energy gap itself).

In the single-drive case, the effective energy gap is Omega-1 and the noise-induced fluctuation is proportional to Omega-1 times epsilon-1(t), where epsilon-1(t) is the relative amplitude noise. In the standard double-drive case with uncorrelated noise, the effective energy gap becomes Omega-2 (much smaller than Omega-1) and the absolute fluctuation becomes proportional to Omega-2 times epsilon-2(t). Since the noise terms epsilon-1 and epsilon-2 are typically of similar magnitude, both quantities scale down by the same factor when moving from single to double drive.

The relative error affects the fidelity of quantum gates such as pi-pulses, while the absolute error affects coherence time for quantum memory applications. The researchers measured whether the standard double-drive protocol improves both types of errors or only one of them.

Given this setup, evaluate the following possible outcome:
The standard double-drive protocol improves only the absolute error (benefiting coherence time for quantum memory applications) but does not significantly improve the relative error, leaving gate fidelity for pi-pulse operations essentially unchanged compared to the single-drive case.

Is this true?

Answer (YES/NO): YES